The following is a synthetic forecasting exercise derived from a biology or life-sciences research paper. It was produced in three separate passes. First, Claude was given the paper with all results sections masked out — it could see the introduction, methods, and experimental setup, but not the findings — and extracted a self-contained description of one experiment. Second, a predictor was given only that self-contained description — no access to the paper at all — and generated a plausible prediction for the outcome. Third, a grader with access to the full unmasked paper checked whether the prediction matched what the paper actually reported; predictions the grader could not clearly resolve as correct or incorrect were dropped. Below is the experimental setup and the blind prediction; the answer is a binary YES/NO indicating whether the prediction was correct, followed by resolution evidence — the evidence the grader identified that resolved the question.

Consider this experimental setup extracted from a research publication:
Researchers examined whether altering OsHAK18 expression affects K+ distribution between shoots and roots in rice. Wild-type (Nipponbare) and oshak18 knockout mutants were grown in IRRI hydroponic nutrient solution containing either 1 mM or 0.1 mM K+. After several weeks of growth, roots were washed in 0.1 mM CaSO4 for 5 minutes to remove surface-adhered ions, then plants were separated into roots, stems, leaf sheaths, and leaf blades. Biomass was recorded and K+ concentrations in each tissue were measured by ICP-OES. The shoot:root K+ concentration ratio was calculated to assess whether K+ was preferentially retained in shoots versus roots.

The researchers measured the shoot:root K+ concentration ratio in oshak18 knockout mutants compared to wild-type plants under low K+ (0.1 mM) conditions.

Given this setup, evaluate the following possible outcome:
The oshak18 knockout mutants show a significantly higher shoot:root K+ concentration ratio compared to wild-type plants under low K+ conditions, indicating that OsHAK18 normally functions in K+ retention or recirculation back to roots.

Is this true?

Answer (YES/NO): YES